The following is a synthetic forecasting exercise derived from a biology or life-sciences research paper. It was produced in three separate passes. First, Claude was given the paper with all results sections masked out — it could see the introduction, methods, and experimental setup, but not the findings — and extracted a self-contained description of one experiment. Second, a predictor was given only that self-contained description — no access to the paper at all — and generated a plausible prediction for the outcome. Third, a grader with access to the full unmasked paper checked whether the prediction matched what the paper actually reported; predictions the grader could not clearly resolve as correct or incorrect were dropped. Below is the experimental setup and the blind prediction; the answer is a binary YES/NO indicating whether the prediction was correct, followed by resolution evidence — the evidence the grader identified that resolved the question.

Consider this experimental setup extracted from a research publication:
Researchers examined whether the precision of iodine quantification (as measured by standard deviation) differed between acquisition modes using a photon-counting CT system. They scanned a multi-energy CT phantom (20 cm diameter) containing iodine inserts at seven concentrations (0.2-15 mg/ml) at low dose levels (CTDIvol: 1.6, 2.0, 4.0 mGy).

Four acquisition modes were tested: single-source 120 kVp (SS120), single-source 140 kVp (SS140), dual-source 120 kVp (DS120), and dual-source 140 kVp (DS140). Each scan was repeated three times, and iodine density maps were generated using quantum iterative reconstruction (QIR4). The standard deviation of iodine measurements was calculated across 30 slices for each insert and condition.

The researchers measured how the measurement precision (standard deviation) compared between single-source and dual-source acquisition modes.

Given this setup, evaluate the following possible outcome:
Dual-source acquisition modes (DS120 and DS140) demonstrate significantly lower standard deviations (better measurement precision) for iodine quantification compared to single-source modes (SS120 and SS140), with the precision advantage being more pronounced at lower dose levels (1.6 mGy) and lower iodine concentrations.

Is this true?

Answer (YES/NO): NO